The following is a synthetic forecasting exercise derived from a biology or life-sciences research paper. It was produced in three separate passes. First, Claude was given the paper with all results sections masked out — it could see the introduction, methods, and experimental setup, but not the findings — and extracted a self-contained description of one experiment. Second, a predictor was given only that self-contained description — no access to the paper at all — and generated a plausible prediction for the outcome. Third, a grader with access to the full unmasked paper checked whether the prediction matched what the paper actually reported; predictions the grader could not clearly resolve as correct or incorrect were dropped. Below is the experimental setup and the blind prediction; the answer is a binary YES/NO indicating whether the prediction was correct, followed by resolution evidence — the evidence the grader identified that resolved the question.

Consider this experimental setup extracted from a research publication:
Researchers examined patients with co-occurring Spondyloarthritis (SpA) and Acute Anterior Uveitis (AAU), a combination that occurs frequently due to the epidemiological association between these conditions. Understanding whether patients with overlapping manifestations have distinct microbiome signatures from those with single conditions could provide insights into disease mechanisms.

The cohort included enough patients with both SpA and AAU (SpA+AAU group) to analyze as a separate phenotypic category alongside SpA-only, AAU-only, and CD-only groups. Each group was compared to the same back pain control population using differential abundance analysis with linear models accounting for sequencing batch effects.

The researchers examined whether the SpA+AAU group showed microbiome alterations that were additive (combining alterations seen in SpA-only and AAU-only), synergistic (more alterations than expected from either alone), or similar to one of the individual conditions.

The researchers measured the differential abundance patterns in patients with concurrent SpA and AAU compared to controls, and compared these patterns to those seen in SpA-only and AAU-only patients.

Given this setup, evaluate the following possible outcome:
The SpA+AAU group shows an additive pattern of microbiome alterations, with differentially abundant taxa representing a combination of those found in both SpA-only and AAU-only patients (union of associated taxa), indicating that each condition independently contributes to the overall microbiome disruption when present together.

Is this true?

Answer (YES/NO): NO